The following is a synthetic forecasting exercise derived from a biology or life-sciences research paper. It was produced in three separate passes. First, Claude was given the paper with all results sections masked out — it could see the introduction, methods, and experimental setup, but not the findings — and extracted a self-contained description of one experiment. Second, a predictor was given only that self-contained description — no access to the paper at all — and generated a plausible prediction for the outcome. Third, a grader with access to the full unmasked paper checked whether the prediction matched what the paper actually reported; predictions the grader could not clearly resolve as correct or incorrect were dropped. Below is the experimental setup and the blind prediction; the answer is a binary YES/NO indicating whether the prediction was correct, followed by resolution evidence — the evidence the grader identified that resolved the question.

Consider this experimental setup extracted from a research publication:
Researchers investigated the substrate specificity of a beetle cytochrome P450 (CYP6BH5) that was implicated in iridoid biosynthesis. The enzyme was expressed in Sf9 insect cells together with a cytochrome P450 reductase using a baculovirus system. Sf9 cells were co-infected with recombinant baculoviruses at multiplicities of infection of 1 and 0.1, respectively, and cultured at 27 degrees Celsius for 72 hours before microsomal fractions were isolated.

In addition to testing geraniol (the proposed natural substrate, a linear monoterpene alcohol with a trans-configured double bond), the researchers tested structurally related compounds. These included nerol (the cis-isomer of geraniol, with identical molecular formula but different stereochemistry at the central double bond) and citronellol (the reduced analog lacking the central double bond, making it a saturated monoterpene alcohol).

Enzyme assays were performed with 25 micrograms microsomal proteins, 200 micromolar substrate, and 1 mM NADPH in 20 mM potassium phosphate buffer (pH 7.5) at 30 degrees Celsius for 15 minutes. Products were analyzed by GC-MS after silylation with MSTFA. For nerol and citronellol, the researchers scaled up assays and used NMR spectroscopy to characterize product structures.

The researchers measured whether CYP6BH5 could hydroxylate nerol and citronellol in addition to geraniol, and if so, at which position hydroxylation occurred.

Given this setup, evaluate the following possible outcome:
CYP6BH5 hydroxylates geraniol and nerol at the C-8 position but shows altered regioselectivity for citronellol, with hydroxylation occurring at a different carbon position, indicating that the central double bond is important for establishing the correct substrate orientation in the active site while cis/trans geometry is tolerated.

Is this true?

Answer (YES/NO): NO